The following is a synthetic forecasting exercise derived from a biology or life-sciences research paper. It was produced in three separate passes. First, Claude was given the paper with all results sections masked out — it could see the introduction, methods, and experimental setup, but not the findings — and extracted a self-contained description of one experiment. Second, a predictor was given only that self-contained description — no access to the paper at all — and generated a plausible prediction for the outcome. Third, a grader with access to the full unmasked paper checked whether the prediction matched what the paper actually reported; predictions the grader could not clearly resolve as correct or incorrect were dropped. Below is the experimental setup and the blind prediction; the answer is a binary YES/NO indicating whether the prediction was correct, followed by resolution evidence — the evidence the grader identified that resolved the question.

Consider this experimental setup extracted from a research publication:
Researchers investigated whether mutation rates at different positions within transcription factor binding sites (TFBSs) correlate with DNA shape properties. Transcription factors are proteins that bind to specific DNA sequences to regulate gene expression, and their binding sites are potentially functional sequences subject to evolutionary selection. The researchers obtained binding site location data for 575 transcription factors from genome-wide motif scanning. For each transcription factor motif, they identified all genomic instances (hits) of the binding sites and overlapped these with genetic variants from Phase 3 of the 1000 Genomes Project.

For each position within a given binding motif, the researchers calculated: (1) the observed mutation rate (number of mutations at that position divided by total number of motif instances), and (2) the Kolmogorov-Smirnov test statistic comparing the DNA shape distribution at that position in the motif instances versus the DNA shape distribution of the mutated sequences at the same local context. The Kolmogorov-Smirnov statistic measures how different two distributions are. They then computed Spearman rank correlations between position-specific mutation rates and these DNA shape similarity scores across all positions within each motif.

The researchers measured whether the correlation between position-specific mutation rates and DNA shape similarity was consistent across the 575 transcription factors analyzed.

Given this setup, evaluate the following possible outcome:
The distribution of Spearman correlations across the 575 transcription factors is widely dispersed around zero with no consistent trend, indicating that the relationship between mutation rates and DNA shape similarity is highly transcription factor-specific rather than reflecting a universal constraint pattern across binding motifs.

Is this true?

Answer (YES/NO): NO